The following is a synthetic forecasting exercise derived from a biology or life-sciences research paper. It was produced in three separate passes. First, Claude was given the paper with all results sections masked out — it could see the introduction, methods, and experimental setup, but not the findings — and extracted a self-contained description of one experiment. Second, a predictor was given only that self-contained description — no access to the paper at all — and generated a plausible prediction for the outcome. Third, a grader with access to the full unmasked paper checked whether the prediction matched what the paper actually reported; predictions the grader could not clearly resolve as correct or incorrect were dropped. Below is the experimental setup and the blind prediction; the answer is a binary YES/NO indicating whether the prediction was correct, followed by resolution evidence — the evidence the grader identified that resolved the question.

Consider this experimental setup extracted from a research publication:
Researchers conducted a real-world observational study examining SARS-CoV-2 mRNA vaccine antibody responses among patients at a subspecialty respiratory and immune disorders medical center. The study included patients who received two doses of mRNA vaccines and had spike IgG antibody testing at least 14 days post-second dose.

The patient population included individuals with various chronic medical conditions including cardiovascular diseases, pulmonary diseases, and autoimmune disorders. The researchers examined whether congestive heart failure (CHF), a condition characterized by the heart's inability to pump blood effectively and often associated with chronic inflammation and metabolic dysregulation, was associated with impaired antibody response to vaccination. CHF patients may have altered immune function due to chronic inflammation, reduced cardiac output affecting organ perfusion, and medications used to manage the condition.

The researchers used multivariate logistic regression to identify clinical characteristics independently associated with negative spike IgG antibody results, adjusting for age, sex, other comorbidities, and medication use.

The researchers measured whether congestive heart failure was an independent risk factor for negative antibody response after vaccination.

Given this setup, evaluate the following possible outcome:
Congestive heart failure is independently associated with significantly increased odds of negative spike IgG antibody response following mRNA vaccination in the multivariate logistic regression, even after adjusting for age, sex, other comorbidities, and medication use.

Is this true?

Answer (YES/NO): YES